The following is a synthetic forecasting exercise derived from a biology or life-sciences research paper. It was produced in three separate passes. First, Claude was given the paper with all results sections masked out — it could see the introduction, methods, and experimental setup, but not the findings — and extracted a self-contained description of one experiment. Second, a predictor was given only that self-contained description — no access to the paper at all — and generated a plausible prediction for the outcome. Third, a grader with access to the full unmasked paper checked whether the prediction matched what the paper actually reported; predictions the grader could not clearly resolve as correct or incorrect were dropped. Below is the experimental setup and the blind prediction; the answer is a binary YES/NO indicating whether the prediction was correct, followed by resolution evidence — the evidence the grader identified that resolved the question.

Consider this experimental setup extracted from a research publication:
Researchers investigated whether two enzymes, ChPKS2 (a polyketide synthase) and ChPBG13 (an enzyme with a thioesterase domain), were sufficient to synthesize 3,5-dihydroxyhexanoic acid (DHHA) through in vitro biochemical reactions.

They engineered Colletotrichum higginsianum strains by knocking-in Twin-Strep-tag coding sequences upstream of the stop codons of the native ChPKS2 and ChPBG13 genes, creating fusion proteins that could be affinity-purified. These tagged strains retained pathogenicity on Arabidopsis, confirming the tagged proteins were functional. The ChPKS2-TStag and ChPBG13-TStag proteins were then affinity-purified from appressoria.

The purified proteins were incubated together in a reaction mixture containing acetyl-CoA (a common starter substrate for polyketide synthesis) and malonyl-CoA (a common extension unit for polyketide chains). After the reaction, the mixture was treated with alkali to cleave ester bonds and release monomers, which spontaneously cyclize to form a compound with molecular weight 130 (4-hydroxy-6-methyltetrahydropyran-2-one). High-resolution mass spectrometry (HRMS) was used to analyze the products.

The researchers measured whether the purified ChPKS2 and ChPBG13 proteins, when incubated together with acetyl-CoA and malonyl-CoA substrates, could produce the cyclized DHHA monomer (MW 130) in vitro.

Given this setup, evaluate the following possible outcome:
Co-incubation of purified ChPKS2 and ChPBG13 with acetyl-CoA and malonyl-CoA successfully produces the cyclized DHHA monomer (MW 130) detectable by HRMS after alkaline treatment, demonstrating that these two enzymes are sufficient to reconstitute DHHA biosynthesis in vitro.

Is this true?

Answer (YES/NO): YES